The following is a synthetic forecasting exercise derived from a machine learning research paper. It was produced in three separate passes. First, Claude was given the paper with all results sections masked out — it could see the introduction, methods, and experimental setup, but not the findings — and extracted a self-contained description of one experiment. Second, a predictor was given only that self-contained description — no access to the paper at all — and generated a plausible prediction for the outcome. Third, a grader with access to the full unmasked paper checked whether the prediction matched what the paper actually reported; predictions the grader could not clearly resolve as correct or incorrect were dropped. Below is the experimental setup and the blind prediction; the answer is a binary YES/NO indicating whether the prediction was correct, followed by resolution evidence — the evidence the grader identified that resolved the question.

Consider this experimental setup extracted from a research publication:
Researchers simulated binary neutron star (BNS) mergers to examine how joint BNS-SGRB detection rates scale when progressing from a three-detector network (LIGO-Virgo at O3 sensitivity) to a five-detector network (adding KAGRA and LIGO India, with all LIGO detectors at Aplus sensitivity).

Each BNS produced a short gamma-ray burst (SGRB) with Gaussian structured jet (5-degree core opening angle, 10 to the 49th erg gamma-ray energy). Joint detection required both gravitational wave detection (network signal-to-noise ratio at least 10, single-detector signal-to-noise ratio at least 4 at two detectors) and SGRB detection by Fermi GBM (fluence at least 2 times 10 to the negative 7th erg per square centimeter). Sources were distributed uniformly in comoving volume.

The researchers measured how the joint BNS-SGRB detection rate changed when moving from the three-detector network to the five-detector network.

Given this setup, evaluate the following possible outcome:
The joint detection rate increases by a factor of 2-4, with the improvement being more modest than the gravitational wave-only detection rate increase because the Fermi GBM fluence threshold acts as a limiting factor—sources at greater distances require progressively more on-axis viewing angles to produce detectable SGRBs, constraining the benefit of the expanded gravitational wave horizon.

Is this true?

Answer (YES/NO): NO